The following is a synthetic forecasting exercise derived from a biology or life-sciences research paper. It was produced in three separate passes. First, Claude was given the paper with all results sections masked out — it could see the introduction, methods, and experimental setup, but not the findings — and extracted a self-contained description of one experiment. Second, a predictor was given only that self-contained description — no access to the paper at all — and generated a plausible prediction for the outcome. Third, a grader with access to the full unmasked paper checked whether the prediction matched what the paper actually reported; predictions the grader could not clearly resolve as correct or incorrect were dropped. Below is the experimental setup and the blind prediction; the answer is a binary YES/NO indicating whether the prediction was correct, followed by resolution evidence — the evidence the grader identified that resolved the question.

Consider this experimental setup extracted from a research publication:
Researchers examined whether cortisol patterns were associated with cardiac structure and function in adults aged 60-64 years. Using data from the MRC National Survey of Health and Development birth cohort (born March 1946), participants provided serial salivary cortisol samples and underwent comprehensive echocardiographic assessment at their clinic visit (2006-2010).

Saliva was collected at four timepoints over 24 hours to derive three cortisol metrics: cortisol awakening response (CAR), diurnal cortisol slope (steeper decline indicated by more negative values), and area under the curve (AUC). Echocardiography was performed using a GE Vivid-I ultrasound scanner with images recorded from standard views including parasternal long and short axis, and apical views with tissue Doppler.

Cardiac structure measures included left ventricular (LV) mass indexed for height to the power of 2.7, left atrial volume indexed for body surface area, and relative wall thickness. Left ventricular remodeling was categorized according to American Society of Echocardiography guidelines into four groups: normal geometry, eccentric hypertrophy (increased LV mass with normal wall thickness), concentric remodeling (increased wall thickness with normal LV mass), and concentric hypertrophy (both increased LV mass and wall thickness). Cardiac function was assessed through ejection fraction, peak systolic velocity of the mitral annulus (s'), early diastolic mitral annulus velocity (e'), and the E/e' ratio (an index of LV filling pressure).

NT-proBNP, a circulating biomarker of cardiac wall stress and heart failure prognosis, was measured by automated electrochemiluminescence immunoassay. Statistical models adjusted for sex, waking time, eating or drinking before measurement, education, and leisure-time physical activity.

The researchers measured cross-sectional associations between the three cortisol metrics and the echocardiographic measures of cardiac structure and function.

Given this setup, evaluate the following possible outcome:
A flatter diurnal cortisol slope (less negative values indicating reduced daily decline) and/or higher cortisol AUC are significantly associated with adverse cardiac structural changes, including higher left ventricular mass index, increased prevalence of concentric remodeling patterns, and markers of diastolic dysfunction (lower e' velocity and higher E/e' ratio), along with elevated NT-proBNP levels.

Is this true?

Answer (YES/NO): NO